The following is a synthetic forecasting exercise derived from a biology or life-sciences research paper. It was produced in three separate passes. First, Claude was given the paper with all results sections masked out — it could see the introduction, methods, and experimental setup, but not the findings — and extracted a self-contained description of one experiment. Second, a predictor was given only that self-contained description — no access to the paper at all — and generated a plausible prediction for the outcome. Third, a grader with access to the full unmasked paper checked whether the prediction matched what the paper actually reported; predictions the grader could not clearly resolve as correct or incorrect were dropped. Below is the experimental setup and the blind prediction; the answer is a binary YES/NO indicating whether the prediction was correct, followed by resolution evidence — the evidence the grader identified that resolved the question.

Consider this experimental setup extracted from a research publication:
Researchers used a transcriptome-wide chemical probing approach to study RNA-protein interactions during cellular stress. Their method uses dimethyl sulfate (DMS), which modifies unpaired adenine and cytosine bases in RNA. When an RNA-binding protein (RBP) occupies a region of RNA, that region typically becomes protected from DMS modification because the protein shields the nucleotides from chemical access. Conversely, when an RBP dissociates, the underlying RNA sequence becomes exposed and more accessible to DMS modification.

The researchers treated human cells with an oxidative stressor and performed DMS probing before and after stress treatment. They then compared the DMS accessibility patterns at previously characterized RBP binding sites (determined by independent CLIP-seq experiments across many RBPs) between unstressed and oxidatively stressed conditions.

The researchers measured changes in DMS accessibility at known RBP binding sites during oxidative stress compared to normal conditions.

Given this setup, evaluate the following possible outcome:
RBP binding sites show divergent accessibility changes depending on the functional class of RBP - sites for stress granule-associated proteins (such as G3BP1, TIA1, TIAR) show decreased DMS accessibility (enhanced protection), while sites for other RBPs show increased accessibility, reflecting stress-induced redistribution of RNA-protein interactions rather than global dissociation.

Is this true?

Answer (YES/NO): NO